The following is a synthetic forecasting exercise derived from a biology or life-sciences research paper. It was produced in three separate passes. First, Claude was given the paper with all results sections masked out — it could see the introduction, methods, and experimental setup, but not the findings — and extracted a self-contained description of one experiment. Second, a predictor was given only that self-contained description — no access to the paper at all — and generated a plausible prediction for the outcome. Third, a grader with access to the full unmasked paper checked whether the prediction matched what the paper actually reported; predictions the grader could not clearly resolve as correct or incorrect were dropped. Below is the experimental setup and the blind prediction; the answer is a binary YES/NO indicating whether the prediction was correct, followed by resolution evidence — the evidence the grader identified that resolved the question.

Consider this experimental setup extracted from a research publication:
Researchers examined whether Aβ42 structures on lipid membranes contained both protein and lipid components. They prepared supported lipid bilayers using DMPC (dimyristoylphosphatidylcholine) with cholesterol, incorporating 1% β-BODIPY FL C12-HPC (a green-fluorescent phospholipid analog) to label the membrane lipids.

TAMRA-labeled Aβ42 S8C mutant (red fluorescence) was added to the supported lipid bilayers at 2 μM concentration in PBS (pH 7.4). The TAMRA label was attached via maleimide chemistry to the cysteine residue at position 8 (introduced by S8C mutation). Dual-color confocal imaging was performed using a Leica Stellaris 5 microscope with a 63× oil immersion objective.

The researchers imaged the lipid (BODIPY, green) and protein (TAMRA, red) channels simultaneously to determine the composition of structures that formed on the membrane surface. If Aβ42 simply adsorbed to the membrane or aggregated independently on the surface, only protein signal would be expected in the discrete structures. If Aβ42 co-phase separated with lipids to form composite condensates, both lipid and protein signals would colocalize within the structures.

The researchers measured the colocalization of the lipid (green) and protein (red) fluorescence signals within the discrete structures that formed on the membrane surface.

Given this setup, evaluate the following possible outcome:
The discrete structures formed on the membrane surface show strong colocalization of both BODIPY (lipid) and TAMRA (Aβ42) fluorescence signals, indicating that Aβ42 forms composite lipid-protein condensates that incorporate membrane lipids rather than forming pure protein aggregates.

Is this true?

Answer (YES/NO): YES